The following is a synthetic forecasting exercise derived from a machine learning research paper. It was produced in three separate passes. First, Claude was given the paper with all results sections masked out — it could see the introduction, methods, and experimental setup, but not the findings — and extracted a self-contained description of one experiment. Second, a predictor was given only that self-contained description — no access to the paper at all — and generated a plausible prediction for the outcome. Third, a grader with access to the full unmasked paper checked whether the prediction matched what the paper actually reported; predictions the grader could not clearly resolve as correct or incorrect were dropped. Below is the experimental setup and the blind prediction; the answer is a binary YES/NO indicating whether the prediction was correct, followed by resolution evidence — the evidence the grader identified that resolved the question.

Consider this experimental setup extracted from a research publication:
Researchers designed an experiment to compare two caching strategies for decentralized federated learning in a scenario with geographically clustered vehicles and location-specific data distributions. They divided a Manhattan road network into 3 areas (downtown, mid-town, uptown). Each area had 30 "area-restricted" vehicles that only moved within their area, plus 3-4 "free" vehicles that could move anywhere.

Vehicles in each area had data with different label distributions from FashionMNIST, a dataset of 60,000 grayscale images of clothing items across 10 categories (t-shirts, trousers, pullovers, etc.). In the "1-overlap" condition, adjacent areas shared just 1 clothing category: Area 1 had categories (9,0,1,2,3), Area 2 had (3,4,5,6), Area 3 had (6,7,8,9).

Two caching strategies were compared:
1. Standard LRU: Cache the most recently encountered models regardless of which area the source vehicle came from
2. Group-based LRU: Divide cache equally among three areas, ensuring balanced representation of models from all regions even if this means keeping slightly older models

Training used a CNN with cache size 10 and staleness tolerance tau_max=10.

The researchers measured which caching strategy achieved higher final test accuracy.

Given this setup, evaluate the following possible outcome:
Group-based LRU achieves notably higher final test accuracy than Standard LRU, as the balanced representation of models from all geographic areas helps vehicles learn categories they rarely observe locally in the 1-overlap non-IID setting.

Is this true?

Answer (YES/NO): YES